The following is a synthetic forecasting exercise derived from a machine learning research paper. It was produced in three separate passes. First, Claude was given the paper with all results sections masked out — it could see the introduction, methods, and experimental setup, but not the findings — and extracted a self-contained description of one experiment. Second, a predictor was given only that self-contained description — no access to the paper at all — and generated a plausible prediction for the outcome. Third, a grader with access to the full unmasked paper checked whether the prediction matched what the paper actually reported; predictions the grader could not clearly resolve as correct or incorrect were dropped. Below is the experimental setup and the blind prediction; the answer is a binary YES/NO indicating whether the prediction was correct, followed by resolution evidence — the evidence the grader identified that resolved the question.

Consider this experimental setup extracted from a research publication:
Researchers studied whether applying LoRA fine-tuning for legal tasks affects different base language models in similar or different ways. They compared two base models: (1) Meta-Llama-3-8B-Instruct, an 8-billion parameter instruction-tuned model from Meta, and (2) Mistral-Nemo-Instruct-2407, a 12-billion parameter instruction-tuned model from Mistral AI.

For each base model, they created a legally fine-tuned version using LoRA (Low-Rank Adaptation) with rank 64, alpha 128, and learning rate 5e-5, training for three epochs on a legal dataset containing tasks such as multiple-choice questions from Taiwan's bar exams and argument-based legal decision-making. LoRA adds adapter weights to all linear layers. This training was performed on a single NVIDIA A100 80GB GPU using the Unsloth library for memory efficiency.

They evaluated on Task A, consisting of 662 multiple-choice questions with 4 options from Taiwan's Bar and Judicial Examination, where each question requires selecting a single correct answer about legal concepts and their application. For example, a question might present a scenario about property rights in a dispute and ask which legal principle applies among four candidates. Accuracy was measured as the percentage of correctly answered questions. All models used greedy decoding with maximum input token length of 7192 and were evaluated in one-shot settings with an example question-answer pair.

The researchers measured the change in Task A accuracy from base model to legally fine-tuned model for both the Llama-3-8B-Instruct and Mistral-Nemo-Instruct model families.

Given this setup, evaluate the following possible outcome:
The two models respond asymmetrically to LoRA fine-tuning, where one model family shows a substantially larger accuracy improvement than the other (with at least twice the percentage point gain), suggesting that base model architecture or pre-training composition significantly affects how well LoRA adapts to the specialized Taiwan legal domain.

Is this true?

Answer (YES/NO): NO